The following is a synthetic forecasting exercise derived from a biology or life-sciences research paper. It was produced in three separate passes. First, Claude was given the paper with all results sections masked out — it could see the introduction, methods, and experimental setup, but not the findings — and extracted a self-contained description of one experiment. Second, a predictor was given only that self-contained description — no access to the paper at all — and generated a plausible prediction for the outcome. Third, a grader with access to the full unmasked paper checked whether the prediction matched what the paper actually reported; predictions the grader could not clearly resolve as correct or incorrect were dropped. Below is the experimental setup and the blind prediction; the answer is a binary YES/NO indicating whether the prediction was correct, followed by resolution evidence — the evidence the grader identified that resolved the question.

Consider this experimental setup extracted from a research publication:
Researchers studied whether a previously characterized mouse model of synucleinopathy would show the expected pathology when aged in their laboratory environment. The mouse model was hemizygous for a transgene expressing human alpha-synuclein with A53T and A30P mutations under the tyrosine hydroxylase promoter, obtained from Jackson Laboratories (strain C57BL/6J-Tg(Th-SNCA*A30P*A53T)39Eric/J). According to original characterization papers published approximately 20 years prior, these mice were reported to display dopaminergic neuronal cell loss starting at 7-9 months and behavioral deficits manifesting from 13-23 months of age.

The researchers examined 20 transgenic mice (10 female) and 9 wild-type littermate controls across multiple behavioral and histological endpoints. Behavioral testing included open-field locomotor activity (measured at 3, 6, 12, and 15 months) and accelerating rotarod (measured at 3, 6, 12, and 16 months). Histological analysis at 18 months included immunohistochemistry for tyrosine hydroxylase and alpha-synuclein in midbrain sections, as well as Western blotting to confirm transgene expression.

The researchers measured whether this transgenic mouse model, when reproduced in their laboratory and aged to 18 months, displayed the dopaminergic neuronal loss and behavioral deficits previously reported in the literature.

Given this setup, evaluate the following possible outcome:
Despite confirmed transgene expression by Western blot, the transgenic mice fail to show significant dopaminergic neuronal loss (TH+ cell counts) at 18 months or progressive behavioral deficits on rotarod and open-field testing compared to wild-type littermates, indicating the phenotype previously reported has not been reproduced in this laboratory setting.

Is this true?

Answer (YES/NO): YES